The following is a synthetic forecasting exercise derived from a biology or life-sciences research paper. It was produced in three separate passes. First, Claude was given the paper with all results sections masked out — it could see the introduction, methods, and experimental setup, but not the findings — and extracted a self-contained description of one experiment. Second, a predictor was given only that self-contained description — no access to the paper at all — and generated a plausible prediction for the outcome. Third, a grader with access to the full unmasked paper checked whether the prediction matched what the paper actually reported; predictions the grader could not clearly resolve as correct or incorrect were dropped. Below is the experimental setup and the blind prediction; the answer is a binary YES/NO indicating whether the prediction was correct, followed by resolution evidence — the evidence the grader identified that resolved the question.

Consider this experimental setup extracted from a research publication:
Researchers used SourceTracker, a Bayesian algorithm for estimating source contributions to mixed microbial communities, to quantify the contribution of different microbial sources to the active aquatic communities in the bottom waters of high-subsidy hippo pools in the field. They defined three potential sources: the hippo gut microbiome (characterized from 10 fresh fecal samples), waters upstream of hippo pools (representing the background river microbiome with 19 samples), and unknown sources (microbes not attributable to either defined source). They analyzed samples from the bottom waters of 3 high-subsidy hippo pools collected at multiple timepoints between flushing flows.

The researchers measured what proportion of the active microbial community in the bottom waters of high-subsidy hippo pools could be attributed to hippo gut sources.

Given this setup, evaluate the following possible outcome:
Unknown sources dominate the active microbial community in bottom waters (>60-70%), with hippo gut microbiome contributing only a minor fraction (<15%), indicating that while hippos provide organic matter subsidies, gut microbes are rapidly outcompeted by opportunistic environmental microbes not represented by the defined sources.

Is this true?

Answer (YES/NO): NO